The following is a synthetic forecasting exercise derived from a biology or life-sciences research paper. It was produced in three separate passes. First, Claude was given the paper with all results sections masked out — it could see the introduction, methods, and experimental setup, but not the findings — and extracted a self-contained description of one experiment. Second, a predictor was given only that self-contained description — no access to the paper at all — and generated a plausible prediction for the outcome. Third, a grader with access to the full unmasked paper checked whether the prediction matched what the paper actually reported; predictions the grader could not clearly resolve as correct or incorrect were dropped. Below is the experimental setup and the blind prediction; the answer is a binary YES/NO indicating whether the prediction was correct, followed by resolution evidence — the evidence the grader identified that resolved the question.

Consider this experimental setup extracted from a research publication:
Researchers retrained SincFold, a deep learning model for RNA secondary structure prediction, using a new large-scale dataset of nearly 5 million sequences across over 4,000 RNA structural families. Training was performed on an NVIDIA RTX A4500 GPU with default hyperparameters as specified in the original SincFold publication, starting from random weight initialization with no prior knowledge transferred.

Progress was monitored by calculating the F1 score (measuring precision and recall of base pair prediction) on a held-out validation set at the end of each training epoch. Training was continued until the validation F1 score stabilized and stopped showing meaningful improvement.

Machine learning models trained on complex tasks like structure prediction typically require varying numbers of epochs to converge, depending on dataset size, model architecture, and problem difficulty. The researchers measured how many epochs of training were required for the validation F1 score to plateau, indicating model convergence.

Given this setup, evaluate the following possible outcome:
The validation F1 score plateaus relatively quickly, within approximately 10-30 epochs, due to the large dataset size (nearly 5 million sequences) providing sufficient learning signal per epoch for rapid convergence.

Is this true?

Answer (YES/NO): YES